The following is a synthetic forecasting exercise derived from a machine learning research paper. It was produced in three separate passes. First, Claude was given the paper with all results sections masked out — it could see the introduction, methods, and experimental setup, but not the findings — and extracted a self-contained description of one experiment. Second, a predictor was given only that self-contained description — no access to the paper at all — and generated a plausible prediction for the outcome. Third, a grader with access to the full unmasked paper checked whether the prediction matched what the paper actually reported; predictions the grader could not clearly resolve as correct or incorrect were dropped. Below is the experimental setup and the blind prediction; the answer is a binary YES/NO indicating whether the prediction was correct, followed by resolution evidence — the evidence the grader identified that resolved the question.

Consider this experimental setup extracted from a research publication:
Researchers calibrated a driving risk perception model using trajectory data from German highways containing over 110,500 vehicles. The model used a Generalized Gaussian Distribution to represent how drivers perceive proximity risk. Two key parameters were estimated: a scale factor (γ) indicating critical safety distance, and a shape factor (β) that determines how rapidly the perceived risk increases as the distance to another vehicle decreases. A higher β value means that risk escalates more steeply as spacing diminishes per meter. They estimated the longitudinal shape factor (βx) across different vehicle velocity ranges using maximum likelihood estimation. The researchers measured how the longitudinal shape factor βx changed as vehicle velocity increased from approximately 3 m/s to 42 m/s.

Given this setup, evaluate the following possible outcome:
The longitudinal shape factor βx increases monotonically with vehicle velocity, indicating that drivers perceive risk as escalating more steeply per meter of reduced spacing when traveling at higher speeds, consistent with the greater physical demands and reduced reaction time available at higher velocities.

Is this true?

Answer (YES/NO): NO